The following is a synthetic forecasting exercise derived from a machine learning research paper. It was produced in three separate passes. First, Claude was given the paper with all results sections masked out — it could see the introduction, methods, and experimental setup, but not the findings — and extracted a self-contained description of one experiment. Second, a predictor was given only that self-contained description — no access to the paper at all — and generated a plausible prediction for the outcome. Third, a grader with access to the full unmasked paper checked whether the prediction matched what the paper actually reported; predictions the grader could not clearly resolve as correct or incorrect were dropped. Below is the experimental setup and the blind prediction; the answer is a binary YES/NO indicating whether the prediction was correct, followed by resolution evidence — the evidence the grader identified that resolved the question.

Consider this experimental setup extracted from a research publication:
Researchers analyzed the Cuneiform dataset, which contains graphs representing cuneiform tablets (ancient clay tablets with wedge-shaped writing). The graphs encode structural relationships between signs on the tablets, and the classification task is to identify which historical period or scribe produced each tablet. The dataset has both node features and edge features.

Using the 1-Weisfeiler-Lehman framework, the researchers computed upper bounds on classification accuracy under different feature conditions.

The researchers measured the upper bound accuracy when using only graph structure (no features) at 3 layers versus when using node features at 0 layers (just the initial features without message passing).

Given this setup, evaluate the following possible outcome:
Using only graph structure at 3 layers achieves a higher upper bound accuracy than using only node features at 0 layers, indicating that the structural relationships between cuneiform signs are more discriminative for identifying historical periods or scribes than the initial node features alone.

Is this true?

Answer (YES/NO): NO